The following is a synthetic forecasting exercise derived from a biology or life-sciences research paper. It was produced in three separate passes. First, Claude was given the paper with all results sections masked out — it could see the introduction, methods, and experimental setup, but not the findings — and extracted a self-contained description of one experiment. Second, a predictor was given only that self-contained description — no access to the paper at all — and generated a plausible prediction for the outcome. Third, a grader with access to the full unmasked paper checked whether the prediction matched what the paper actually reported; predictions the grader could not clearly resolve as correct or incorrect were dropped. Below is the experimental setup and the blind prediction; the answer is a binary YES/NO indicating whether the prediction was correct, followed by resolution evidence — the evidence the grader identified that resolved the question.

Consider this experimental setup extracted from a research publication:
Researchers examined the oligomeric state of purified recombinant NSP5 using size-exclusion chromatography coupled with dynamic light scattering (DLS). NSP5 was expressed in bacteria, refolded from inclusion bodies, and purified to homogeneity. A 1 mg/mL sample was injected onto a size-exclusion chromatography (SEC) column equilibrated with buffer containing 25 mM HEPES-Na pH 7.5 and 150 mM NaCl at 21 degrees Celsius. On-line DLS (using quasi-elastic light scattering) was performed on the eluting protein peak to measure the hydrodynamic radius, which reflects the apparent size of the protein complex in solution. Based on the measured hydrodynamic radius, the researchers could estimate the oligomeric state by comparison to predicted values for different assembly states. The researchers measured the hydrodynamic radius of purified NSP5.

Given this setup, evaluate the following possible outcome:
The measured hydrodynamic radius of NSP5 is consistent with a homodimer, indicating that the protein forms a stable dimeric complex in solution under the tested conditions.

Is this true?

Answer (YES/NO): NO